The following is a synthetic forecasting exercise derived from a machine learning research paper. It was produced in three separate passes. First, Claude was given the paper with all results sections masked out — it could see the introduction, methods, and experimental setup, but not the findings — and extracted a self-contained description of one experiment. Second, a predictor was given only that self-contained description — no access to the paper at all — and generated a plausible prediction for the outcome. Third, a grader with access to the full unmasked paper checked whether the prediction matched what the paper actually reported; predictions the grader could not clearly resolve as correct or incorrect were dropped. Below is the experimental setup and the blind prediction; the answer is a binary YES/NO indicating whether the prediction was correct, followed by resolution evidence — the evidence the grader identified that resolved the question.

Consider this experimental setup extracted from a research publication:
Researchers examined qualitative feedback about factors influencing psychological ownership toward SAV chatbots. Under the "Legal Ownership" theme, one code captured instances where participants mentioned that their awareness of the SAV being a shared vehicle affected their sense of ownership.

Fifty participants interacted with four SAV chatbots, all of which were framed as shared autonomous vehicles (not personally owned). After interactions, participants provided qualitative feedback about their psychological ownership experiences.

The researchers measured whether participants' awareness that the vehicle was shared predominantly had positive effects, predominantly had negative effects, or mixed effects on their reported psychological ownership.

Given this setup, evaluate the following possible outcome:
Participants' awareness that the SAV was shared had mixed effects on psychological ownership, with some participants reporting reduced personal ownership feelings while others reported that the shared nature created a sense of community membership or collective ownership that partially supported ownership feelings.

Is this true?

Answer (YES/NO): NO